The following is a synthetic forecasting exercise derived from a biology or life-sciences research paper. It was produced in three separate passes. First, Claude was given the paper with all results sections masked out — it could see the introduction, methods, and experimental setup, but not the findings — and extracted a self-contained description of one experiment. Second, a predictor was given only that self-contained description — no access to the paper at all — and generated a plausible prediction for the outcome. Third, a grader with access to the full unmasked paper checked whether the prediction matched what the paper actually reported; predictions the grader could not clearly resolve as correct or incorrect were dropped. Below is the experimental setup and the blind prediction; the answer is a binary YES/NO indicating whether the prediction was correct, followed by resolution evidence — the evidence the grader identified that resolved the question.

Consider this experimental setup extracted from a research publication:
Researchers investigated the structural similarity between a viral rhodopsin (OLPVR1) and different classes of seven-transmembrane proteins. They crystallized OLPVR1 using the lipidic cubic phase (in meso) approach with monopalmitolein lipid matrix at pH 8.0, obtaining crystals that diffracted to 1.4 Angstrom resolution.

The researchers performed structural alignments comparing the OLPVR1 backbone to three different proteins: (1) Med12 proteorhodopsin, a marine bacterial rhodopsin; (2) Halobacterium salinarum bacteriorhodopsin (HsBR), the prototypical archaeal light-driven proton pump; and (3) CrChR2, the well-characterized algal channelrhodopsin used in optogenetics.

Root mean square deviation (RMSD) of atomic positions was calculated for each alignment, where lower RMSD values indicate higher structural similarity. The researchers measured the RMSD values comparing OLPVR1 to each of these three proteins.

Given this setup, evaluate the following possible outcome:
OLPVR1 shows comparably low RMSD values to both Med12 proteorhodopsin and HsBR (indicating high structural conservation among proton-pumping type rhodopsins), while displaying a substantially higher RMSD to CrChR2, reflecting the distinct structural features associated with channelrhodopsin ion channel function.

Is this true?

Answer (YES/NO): NO